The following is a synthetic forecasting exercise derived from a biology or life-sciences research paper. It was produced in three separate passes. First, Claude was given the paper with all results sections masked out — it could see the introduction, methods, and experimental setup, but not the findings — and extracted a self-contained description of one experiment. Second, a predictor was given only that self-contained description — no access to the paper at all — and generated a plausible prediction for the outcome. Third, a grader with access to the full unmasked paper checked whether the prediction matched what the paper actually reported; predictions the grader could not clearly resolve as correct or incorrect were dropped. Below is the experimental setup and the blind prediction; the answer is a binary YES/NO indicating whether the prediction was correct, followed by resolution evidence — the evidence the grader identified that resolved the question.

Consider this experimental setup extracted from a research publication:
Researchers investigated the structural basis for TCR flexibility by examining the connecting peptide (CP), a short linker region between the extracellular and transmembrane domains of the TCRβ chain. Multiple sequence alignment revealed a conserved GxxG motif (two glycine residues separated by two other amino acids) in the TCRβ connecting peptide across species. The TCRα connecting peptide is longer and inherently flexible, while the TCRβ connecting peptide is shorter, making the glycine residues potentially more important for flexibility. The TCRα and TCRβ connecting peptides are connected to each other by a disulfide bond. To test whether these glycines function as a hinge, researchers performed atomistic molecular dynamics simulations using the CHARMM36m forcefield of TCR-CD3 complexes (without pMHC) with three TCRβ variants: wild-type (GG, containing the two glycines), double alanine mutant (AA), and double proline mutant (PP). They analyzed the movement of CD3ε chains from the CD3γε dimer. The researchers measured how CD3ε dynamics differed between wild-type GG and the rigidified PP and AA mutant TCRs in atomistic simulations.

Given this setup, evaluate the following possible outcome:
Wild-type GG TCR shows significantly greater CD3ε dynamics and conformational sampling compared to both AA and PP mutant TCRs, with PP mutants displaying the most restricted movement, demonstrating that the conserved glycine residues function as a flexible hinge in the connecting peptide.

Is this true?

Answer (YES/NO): NO